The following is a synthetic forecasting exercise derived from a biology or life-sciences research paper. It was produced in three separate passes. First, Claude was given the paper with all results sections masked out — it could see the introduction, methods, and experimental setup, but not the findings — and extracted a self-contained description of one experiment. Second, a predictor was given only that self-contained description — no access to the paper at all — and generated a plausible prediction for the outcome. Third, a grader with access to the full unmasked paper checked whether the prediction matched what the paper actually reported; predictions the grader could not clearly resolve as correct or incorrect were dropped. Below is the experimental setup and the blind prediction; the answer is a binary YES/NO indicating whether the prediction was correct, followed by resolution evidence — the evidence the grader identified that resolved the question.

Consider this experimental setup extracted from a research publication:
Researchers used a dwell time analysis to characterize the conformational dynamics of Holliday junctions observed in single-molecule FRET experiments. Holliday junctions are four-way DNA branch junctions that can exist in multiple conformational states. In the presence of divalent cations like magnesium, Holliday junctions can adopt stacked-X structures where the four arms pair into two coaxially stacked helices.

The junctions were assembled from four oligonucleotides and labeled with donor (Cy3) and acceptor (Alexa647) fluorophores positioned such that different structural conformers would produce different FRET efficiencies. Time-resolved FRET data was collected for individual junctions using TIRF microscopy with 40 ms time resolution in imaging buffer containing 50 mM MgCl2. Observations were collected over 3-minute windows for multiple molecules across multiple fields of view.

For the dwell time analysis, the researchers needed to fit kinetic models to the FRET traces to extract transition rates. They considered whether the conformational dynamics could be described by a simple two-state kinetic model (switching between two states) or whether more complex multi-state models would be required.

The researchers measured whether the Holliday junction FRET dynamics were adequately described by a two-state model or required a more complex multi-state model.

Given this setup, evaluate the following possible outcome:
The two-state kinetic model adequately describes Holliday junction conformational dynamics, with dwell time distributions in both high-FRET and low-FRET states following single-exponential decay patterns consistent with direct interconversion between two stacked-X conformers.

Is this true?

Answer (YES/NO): YES